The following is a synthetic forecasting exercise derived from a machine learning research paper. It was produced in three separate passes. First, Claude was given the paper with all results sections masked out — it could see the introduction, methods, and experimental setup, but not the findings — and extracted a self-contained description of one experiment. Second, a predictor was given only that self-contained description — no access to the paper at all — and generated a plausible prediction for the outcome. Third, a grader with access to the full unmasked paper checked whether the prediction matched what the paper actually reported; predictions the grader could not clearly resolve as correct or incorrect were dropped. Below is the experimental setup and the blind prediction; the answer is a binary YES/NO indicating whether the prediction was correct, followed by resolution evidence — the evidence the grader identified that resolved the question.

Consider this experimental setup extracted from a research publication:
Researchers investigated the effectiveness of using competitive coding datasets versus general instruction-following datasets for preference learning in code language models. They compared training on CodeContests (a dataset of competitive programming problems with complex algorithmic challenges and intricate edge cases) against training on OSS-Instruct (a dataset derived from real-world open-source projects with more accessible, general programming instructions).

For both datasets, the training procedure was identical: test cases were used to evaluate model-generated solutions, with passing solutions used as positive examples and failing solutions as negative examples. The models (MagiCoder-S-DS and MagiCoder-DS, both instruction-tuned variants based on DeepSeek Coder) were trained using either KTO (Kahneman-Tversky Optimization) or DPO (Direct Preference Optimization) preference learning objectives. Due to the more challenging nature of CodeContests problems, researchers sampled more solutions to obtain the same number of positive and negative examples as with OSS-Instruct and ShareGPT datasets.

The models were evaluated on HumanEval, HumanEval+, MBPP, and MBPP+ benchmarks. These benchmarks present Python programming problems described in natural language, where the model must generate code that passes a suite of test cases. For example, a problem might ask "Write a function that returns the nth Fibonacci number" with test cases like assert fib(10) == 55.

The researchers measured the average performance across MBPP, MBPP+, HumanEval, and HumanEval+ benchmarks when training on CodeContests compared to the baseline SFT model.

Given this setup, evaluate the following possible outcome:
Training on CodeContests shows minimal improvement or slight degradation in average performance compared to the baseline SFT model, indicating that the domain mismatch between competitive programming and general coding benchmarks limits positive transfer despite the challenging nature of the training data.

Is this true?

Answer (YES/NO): YES